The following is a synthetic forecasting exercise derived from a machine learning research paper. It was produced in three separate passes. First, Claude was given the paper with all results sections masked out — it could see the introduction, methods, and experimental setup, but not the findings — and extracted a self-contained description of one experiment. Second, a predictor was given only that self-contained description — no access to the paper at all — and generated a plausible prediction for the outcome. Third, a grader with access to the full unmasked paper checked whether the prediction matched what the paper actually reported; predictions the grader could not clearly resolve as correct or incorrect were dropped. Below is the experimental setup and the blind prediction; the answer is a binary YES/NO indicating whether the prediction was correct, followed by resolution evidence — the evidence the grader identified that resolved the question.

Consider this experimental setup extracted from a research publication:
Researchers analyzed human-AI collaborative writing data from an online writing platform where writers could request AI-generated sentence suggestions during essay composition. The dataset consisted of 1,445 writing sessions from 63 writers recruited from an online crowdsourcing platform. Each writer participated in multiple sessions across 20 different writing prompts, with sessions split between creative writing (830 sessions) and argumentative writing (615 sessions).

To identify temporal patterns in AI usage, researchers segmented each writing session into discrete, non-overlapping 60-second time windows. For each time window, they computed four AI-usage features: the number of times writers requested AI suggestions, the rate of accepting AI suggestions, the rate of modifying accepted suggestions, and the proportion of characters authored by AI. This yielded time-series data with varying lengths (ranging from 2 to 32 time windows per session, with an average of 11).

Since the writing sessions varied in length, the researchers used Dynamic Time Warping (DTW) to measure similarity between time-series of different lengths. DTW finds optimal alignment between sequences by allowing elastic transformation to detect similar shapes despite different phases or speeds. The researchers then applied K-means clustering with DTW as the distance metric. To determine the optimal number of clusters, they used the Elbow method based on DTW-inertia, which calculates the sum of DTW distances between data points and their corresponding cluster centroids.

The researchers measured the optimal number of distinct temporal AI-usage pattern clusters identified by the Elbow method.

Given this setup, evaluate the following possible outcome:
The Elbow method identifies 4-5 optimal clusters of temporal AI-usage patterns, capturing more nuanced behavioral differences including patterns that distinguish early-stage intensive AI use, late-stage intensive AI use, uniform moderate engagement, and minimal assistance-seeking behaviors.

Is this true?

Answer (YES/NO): YES